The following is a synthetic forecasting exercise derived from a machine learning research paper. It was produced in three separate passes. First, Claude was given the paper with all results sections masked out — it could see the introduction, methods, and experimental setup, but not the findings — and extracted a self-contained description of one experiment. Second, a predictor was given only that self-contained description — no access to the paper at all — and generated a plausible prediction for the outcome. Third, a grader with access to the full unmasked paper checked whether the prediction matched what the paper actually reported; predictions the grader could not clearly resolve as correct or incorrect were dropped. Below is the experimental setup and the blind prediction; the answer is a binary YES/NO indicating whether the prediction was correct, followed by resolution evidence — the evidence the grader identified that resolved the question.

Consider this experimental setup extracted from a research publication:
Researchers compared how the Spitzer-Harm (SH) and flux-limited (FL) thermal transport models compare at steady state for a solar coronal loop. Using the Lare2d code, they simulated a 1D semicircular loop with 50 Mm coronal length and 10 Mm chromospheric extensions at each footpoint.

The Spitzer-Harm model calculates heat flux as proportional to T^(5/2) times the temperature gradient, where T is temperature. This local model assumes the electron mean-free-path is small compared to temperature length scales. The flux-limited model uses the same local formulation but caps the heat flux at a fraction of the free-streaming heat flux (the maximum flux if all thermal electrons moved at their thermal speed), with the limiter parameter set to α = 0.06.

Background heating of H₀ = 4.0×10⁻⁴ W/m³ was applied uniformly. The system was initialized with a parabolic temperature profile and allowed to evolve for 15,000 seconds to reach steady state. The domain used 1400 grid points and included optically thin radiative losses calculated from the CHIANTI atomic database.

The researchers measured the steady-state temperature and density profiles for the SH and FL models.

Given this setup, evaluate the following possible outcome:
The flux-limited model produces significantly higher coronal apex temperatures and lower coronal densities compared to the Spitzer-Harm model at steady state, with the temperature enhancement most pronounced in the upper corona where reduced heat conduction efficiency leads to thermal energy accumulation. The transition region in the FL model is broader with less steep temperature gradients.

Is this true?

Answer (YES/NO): NO